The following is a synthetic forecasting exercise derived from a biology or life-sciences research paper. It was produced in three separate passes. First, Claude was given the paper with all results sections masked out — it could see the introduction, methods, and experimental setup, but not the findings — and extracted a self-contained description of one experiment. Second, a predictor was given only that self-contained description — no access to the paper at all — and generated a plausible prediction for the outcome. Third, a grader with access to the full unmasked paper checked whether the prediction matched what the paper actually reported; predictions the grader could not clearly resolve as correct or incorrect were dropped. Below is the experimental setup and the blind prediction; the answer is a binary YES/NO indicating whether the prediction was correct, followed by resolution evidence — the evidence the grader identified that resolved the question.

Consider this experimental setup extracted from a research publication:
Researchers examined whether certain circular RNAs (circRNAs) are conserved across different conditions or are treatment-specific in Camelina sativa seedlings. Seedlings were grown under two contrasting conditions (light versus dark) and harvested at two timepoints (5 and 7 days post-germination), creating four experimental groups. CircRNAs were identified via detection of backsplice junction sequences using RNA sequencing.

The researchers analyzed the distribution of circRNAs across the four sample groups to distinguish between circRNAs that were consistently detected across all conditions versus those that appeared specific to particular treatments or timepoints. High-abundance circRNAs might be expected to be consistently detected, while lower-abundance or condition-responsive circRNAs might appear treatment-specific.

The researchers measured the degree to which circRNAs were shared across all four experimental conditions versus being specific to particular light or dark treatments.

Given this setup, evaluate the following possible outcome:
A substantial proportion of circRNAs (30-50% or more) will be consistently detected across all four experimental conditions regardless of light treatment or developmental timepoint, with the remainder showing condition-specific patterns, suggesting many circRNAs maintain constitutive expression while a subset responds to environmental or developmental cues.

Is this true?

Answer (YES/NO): NO